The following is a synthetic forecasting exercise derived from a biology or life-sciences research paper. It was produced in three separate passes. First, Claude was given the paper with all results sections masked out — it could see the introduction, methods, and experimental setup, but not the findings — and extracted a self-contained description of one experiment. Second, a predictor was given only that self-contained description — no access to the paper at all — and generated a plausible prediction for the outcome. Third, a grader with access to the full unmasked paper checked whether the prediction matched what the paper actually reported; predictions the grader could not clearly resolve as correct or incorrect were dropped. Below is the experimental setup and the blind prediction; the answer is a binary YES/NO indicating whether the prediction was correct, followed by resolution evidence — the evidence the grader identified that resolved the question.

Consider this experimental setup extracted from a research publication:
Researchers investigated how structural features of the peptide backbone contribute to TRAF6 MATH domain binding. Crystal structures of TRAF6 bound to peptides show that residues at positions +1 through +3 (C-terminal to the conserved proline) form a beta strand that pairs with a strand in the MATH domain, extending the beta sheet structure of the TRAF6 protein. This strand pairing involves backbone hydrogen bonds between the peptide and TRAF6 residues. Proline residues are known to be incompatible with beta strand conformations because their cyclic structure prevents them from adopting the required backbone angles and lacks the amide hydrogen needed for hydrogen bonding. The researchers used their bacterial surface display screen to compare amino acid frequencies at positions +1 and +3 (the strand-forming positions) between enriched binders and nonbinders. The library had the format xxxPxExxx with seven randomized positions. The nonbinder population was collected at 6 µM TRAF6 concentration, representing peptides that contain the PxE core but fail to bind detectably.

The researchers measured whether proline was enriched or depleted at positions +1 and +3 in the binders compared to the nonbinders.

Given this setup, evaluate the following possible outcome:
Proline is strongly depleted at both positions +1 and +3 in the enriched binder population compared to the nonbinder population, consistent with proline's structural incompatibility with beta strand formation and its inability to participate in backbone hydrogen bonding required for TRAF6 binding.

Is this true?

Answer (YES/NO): YES